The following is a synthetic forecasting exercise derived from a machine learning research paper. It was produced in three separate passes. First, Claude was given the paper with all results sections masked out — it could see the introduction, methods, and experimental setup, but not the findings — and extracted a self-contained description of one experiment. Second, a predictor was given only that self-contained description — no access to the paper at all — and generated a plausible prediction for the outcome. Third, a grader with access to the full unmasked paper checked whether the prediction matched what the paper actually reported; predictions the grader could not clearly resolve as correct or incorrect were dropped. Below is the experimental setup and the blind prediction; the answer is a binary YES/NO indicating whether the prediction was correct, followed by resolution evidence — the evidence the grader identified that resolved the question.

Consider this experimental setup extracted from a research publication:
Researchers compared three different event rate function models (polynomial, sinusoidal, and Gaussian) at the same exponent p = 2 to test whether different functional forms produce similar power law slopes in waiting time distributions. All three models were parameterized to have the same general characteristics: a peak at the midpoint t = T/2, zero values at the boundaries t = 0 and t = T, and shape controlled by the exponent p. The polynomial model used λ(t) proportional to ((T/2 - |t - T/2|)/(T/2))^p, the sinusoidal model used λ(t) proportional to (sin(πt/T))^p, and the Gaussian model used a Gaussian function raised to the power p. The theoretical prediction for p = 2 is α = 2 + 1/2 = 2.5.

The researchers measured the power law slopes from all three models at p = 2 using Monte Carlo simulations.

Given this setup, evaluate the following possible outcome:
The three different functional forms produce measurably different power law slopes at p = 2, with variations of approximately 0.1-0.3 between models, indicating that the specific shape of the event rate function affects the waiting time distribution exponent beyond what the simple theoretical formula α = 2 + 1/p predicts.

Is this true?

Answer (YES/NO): YES